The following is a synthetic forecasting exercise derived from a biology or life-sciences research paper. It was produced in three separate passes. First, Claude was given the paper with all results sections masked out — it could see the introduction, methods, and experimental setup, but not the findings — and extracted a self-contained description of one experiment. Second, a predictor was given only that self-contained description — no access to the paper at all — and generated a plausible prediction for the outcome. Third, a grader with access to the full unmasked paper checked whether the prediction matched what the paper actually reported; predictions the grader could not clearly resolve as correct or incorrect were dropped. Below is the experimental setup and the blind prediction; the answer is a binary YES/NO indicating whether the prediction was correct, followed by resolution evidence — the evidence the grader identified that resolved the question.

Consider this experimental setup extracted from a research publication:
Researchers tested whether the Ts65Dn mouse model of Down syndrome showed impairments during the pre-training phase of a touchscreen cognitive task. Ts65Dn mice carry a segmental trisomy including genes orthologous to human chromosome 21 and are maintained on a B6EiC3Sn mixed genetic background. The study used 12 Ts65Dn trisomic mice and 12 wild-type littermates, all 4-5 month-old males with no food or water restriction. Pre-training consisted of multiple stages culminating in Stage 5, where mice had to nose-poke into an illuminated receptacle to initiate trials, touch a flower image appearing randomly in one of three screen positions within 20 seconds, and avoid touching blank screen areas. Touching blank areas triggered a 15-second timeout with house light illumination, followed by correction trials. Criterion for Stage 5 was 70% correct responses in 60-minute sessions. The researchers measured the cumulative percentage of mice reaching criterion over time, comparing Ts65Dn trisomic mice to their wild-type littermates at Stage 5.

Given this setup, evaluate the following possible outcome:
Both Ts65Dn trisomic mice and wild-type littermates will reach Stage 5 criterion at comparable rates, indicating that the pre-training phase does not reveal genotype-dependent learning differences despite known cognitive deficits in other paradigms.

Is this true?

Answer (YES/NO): NO